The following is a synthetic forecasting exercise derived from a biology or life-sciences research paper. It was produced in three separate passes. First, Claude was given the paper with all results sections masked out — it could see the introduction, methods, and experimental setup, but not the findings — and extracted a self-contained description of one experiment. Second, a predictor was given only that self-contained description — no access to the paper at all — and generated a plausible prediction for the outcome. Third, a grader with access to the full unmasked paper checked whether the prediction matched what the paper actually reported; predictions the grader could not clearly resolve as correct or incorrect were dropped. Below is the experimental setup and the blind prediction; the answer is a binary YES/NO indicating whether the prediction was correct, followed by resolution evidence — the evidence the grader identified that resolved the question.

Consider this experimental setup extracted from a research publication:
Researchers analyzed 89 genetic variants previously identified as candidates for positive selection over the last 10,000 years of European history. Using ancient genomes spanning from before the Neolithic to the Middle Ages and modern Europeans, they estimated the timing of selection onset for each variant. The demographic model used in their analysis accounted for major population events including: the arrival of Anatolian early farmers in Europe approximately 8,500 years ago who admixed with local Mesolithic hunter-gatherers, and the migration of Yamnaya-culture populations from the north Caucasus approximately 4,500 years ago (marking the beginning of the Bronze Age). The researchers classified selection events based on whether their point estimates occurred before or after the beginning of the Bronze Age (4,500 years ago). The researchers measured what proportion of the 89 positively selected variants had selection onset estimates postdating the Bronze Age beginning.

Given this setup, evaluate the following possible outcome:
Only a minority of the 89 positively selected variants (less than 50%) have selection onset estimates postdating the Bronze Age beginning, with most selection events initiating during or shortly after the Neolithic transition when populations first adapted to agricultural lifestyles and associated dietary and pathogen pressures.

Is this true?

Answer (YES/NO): NO